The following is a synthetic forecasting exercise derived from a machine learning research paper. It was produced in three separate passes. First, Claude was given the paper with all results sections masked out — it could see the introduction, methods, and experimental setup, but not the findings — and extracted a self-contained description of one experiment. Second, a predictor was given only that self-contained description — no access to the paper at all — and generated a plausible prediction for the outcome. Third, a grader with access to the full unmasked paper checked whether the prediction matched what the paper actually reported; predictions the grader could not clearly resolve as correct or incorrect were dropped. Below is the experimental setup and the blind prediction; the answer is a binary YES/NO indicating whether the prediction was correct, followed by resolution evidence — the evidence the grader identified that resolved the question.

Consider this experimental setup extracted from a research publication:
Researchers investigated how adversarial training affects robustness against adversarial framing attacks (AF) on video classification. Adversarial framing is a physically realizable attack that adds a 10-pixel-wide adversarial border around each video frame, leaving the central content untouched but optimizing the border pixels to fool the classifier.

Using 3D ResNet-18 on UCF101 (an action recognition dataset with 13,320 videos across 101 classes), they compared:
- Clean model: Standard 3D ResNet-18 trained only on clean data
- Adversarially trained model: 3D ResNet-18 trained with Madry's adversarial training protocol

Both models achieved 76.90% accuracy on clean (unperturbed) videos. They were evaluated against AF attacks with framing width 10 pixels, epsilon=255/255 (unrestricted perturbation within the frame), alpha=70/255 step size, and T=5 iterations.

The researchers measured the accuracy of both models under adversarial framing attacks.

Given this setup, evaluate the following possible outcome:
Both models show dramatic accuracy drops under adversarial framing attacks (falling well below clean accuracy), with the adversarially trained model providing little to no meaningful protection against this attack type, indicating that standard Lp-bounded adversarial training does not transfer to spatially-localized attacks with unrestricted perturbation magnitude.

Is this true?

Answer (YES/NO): NO